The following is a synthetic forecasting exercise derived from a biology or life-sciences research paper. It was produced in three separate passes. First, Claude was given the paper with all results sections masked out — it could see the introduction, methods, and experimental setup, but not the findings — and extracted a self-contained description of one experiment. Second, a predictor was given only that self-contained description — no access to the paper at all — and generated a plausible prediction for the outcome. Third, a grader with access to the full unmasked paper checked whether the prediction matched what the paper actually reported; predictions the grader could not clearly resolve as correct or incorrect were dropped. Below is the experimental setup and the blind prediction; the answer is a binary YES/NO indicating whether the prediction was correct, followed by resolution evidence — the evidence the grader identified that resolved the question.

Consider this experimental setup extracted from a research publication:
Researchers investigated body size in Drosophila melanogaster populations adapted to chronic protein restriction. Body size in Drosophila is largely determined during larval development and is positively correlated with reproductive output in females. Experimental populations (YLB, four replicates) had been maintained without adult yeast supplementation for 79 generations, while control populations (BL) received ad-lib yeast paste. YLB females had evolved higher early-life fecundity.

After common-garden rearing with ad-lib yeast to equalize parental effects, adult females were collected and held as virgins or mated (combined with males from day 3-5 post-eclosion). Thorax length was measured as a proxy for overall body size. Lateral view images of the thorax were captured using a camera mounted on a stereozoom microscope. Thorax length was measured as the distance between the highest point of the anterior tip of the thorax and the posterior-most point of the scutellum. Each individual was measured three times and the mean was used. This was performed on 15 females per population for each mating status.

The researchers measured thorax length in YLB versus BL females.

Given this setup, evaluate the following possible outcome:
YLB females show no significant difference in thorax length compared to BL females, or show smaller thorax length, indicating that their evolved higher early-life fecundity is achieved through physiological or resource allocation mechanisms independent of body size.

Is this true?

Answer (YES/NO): YES